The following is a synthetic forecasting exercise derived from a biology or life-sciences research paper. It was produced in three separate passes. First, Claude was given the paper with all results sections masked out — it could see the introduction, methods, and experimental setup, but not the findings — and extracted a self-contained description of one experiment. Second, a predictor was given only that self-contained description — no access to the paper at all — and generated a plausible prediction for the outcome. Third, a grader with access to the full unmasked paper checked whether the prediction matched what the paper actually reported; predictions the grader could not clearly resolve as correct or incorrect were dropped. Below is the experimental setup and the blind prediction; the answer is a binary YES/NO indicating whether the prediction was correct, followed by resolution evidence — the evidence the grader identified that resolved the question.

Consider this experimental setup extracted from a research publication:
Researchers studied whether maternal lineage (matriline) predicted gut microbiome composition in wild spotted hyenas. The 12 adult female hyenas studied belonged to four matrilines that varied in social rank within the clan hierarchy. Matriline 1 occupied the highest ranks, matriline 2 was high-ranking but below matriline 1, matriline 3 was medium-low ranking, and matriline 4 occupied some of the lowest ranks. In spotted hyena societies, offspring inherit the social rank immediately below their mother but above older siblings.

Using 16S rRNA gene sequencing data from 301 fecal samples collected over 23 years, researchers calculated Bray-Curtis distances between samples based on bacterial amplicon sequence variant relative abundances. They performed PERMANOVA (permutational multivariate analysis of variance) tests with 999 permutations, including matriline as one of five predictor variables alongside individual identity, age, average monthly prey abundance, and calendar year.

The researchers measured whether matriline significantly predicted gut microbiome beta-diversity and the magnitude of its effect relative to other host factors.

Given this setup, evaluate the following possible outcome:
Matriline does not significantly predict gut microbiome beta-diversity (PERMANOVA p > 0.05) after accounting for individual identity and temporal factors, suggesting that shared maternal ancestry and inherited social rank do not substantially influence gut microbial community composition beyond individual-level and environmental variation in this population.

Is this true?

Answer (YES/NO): YES